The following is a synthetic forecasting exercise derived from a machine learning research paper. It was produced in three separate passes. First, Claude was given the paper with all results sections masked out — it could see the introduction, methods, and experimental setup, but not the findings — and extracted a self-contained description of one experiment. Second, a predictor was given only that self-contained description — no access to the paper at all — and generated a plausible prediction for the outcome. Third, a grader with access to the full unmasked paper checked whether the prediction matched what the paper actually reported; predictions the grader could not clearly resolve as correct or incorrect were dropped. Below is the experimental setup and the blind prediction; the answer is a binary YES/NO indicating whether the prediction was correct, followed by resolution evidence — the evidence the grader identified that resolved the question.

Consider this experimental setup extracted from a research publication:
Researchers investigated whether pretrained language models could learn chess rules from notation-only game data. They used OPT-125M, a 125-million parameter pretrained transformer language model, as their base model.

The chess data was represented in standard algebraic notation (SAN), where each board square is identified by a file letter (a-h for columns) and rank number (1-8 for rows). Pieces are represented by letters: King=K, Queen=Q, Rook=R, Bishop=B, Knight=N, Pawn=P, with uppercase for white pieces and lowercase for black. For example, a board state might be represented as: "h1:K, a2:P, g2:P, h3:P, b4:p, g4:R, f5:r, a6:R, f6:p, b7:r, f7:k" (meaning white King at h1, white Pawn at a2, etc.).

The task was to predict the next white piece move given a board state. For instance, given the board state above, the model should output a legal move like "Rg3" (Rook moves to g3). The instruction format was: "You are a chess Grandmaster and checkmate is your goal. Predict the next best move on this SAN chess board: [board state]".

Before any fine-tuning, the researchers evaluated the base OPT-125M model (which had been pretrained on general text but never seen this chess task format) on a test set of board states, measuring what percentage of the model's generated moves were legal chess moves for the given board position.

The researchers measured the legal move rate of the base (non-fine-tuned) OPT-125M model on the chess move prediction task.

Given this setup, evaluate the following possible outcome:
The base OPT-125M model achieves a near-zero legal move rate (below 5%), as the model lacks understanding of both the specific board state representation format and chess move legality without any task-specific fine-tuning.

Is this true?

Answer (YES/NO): YES